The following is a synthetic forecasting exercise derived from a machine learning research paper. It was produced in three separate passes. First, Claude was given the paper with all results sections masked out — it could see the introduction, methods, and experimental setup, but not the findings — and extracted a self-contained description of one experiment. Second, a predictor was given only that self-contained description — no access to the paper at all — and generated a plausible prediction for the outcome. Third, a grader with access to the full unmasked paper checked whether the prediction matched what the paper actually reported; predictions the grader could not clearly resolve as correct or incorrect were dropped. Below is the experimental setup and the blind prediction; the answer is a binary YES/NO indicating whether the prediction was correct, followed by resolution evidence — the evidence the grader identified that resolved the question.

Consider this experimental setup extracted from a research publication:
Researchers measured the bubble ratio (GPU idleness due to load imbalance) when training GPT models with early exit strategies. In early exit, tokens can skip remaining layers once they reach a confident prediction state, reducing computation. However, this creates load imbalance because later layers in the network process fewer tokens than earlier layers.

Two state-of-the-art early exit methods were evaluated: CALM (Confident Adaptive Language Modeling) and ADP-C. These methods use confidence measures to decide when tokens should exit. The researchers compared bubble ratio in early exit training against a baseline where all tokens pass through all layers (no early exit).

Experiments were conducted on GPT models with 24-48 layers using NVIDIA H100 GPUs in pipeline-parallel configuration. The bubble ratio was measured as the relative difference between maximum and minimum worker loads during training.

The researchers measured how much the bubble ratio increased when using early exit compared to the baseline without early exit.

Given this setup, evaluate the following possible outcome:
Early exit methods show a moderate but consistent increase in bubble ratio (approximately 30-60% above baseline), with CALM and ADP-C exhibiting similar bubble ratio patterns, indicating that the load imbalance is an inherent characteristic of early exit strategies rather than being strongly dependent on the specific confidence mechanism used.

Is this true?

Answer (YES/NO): NO